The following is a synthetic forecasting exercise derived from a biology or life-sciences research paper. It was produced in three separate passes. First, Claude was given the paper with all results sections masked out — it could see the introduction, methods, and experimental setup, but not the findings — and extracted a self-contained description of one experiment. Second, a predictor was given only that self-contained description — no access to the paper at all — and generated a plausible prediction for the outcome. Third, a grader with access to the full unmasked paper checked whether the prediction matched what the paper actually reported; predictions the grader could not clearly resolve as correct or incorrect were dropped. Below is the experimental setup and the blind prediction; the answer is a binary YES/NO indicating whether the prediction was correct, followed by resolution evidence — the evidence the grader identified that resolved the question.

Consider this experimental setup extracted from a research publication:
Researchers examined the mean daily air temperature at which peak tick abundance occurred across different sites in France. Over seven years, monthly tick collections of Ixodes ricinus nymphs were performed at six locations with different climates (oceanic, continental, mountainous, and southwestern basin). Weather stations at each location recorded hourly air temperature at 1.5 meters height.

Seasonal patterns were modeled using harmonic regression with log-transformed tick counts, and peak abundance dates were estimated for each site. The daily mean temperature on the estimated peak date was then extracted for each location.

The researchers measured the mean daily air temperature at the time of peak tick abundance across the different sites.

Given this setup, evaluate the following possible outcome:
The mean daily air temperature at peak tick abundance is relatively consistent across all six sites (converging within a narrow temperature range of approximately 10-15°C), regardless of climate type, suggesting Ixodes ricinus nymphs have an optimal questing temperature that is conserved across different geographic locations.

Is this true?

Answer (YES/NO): NO